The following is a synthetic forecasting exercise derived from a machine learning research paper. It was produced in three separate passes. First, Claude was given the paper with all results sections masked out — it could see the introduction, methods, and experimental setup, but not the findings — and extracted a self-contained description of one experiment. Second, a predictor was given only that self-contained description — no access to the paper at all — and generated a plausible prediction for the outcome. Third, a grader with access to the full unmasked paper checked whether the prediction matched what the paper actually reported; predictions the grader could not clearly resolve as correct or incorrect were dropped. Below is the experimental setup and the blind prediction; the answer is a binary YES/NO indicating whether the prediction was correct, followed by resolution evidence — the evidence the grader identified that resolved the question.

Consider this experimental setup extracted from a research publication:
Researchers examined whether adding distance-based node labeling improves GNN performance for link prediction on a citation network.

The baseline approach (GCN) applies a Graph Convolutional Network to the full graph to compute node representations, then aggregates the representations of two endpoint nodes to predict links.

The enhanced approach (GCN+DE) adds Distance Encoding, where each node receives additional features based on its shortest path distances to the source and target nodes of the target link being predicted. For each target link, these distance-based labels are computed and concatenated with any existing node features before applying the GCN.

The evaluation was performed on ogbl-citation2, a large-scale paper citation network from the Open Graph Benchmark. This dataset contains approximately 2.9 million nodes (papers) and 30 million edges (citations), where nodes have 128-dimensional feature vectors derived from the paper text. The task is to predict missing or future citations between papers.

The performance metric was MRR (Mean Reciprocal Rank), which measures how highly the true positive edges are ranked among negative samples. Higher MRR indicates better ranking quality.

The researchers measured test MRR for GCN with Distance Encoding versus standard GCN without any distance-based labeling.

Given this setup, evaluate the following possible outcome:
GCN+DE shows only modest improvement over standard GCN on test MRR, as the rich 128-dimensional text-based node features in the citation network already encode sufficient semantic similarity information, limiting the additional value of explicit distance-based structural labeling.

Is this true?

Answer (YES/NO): NO